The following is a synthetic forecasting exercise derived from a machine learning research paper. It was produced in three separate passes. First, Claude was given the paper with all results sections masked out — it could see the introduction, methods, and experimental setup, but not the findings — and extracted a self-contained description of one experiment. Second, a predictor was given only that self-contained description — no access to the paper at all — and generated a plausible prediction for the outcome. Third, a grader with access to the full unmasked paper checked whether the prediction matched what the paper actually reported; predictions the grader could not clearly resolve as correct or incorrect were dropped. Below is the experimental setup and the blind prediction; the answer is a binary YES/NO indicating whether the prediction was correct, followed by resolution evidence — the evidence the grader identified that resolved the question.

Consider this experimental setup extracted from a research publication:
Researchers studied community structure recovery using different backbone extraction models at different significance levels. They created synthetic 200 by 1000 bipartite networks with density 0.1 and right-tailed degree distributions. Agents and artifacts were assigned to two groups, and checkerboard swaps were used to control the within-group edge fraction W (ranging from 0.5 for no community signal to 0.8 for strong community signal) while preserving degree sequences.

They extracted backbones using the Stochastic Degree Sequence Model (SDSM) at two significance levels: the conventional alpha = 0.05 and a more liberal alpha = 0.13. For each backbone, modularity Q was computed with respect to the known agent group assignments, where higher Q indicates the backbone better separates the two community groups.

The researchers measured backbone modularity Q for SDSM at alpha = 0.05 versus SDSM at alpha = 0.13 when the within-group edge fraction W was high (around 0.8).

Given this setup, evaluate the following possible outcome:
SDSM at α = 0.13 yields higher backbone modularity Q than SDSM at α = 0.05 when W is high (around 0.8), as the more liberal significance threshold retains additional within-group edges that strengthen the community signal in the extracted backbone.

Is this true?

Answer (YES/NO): NO